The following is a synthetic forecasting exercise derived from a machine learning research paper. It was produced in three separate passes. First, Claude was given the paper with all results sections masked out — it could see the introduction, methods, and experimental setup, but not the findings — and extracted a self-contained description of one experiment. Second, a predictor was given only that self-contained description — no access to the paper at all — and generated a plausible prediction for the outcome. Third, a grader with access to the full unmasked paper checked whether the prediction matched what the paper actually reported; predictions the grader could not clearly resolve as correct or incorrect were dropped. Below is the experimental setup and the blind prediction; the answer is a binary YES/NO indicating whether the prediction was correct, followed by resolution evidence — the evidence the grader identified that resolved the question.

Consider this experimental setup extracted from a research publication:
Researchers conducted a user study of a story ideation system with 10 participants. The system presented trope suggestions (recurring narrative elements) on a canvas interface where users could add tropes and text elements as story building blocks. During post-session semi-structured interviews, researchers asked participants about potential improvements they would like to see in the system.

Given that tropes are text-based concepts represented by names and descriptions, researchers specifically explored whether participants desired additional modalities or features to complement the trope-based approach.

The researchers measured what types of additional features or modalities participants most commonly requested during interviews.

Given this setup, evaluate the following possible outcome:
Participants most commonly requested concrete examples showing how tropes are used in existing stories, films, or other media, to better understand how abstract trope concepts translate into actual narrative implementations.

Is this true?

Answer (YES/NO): NO